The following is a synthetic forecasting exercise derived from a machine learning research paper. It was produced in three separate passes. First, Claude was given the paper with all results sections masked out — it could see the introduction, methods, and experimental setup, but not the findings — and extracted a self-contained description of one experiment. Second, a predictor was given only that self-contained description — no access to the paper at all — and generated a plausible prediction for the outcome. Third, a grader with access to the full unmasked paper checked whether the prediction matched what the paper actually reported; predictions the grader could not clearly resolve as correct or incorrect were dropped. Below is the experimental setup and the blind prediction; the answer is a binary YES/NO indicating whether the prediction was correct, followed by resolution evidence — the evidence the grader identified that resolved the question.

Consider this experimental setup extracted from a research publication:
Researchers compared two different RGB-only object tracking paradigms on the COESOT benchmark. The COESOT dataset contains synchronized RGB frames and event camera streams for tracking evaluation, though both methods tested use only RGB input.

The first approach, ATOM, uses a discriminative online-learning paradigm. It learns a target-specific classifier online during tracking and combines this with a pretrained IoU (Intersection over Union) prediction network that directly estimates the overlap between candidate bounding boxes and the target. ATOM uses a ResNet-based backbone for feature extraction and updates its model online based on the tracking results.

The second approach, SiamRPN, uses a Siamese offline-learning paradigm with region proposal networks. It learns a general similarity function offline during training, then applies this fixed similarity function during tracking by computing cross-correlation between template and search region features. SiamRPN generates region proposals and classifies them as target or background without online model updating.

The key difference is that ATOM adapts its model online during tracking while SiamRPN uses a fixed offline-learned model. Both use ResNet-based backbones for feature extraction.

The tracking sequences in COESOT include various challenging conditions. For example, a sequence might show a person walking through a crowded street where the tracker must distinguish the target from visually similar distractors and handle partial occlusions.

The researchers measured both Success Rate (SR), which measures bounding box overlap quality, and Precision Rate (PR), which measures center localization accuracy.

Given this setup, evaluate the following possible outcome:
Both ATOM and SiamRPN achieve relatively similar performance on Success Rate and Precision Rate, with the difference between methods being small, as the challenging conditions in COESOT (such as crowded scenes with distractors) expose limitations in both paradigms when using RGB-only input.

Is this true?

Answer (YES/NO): YES